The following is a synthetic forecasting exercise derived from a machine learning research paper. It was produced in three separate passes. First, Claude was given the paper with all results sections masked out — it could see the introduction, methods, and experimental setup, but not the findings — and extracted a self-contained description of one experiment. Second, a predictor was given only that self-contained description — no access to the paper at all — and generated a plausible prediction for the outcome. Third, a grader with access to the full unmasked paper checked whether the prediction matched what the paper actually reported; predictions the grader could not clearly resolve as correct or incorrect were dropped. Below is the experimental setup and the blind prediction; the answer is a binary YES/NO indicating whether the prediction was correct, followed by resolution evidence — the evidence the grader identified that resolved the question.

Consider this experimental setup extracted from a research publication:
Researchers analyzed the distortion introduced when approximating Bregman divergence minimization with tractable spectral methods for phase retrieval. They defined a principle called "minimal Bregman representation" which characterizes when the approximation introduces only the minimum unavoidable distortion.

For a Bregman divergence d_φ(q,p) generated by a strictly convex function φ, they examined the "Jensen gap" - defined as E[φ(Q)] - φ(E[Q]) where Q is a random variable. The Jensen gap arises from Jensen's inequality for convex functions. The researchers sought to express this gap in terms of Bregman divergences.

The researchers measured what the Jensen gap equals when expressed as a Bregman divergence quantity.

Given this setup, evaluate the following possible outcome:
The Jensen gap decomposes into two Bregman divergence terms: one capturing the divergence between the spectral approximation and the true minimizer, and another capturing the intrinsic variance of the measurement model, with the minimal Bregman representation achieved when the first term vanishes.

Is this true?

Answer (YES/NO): NO